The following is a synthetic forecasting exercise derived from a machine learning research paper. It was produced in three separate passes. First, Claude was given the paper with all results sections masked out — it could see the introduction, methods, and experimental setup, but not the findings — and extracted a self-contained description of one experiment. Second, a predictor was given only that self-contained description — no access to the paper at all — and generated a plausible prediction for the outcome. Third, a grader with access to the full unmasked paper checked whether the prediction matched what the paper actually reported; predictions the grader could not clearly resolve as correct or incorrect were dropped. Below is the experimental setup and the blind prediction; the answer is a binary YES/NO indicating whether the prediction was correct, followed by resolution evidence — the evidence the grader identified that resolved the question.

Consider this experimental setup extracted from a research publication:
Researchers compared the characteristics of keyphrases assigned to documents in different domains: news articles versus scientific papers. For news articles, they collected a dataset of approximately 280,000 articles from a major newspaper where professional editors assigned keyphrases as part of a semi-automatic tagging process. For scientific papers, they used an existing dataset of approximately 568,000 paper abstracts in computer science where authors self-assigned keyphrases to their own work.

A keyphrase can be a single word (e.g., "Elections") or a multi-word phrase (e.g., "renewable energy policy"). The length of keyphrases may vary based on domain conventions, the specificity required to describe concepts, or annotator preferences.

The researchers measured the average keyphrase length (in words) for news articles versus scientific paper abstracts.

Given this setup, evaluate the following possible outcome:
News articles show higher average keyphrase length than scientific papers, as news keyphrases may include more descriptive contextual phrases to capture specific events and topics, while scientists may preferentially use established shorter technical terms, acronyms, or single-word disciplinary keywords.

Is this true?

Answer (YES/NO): NO